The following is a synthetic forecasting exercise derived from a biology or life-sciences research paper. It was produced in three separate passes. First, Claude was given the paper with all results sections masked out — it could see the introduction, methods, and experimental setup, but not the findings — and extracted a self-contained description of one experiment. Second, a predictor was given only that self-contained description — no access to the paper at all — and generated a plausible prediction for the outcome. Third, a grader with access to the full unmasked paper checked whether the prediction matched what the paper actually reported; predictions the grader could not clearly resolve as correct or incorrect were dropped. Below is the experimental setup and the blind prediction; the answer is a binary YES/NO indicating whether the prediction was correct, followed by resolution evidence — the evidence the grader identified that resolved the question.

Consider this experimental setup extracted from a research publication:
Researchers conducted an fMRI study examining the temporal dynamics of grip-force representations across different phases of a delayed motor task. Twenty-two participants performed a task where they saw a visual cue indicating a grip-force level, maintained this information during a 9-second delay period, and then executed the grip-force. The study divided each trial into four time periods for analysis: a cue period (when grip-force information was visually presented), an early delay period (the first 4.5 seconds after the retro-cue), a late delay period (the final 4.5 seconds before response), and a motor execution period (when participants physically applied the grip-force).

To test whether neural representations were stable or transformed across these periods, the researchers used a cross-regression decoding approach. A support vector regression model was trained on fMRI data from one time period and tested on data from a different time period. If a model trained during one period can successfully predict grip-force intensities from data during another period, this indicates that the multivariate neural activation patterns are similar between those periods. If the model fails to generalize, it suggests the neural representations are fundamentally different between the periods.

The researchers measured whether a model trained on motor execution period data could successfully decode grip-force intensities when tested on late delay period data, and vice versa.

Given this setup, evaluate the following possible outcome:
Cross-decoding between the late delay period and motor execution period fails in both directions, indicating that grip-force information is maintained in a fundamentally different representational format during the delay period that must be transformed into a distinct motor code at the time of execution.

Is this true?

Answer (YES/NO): NO